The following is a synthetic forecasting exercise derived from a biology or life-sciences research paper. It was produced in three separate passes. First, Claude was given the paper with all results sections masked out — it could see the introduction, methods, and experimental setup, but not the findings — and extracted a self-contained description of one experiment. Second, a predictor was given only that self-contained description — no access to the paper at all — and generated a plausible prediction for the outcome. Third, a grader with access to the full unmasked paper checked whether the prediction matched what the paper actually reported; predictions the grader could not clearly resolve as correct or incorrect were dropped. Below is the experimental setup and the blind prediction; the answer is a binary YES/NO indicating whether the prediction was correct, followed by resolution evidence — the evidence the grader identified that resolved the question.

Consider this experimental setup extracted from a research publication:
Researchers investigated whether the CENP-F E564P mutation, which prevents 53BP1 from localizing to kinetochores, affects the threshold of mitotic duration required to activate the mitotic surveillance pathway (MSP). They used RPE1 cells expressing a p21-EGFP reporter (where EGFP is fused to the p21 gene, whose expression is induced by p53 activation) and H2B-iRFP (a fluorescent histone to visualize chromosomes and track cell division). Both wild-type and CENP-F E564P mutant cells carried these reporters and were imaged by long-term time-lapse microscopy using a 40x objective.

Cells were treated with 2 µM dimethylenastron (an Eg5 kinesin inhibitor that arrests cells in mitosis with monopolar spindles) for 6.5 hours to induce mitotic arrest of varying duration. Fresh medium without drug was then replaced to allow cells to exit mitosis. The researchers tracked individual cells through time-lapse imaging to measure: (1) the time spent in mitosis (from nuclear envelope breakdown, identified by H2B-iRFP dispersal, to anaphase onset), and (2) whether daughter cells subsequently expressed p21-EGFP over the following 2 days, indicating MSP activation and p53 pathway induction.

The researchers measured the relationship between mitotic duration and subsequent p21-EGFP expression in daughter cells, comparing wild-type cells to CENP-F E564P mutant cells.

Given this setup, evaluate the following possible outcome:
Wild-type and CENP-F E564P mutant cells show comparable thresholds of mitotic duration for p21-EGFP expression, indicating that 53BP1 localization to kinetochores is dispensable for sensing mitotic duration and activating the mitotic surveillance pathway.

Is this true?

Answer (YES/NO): YES